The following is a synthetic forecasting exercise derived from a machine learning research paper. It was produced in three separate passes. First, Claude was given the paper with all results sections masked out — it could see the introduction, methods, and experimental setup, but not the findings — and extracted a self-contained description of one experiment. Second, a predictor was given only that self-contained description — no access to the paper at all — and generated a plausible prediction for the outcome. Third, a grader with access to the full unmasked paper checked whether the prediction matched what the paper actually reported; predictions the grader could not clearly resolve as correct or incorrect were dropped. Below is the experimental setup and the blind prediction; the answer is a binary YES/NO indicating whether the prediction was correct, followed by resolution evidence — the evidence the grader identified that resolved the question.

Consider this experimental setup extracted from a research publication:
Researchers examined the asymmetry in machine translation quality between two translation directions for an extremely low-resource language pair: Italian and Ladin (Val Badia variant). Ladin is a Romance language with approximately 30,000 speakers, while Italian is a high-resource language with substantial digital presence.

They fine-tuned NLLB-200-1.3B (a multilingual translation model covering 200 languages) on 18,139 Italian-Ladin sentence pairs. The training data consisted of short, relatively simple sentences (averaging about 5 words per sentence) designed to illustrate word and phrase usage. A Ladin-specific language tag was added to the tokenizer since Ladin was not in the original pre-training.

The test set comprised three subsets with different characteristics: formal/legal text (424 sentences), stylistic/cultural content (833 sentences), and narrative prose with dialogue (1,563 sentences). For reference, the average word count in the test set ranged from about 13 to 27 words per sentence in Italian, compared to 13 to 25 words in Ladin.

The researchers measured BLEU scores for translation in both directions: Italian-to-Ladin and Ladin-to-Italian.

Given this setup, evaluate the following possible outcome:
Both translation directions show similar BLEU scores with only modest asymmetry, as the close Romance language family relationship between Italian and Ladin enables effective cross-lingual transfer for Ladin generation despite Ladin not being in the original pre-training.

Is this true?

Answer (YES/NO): NO